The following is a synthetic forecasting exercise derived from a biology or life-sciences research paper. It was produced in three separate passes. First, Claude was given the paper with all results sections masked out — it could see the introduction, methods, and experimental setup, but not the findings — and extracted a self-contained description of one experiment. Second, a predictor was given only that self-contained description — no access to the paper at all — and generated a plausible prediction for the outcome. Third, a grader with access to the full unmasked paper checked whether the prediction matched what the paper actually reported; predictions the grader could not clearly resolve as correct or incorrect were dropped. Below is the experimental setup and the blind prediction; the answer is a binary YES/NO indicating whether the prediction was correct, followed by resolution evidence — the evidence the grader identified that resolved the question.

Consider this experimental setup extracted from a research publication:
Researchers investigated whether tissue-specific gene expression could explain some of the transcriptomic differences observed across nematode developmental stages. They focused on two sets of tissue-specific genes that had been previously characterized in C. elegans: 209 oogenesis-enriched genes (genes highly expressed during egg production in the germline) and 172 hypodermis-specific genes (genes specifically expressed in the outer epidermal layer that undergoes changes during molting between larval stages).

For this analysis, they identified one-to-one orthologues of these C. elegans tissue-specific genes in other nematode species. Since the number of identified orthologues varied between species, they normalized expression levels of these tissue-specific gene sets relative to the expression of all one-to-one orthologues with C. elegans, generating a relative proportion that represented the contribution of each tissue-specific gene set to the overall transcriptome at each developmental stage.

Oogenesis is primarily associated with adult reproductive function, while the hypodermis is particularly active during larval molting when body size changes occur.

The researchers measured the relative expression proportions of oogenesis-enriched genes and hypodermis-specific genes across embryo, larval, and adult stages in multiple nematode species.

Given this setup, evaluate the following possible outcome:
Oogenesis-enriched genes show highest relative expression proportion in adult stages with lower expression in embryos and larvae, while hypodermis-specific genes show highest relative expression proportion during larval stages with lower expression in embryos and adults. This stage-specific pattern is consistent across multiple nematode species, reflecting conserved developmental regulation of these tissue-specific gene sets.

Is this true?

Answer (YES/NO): NO